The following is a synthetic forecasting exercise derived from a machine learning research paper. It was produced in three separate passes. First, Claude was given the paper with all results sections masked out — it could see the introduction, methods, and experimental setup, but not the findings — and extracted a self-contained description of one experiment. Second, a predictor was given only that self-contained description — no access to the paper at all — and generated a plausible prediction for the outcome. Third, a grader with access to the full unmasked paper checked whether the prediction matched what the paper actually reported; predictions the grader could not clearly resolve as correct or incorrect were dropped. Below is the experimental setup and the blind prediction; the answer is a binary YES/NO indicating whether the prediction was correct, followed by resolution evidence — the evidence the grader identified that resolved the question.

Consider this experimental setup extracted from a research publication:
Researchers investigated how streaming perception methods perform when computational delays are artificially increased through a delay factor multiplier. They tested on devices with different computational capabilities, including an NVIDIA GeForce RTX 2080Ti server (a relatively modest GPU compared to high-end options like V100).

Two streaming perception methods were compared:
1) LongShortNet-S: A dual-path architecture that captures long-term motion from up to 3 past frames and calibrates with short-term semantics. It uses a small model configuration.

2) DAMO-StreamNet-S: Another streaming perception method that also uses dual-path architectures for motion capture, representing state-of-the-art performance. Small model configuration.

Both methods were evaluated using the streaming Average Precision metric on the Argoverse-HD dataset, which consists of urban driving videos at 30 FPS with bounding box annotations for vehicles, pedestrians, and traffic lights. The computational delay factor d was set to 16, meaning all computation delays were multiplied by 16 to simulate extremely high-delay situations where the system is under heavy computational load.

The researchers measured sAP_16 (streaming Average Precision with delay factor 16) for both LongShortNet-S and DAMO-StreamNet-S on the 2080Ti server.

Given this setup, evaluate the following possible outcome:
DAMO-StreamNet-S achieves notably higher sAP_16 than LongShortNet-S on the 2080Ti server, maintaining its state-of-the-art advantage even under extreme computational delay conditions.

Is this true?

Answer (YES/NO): NO